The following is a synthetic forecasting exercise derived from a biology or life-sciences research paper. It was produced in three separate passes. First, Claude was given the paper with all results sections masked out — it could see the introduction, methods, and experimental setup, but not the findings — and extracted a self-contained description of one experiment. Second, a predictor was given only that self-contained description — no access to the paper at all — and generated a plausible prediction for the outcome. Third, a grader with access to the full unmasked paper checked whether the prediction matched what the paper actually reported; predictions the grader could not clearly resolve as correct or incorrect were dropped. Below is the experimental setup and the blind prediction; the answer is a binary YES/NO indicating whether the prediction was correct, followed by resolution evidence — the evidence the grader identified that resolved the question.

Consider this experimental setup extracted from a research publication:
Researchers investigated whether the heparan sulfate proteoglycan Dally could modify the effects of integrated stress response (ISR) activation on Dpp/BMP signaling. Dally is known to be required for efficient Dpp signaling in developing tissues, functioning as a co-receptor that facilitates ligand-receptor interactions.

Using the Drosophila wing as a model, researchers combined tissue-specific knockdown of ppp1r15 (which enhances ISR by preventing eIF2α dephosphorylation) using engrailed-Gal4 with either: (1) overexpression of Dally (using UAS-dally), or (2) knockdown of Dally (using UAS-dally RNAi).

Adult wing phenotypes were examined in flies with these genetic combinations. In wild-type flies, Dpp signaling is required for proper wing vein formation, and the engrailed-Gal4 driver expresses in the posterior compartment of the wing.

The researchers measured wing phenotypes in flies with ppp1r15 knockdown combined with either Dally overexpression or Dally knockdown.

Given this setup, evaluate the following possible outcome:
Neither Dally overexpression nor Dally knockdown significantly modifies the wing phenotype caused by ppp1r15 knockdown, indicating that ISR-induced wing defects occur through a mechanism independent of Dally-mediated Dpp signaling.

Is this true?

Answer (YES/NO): NO